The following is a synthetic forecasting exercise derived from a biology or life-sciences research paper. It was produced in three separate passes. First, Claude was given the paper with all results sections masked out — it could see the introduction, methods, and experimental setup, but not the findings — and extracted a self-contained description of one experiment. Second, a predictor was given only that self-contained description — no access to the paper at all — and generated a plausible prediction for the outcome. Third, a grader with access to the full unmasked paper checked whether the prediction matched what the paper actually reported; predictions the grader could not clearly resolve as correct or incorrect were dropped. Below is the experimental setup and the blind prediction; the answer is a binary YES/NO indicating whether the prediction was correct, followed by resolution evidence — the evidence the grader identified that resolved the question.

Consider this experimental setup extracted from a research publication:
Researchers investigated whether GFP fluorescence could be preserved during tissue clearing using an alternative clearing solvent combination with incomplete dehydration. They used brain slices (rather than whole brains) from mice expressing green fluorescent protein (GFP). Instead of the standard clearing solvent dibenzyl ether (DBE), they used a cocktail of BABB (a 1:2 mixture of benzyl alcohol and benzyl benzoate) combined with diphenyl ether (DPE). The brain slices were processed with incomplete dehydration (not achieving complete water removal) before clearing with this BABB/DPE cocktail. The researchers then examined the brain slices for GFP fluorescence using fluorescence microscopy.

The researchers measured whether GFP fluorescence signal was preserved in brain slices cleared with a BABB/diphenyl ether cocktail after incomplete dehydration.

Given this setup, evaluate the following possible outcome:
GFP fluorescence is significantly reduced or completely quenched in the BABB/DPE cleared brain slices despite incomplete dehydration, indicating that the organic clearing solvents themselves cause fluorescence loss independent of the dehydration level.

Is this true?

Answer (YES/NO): NO